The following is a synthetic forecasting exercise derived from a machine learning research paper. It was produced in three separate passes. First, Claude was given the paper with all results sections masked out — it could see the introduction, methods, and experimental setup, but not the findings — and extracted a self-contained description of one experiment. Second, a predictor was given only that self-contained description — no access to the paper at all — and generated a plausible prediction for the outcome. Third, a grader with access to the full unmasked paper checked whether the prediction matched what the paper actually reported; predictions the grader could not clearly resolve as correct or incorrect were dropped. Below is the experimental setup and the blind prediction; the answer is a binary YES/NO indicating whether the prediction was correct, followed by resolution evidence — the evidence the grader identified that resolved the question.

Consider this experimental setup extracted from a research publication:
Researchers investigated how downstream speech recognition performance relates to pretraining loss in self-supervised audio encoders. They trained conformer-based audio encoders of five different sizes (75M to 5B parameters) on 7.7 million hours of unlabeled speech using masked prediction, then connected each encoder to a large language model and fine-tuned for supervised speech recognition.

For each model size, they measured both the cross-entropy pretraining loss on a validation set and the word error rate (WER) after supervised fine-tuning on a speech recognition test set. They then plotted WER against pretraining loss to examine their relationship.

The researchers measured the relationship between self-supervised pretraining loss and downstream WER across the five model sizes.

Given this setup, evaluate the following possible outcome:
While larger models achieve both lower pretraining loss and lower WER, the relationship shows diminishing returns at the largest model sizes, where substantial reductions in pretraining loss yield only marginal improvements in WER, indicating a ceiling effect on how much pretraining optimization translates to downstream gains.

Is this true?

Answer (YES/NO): NO